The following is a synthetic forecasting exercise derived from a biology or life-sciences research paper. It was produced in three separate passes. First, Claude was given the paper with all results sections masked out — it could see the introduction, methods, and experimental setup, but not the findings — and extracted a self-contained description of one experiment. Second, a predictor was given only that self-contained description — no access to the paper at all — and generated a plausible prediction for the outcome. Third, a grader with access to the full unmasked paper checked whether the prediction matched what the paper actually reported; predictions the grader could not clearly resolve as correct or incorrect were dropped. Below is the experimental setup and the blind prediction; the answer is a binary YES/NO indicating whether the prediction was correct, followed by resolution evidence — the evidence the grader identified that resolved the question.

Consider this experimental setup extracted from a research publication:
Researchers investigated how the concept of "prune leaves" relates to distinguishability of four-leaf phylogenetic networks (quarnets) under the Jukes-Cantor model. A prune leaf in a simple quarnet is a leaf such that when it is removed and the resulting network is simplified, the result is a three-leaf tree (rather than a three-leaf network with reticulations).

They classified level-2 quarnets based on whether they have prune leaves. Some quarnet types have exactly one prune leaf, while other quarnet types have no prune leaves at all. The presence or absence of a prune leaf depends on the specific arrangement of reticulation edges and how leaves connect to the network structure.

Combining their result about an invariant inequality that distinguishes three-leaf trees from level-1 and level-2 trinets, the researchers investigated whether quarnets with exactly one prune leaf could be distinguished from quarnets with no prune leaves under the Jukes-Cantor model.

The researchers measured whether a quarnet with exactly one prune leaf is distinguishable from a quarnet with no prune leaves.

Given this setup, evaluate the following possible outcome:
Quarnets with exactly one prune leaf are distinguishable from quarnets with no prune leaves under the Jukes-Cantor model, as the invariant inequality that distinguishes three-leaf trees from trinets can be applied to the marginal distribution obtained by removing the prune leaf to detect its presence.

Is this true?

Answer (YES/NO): YES